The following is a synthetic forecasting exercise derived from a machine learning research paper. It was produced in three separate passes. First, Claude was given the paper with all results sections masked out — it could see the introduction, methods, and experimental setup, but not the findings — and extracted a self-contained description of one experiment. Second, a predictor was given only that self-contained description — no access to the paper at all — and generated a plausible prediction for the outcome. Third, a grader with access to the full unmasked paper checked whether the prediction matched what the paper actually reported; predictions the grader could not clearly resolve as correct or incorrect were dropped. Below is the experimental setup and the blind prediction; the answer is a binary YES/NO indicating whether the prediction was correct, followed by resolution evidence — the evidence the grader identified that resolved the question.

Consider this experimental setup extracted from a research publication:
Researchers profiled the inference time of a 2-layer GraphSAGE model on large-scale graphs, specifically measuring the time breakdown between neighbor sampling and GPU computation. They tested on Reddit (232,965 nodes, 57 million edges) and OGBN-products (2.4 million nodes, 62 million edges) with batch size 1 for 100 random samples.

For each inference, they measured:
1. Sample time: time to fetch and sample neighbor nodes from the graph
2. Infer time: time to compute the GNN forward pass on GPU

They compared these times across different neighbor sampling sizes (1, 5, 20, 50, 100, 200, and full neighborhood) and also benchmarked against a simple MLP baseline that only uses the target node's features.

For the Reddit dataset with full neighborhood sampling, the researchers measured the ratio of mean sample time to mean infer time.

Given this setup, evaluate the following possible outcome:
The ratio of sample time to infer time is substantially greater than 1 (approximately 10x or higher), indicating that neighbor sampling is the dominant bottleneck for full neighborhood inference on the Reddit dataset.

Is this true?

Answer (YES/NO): YES